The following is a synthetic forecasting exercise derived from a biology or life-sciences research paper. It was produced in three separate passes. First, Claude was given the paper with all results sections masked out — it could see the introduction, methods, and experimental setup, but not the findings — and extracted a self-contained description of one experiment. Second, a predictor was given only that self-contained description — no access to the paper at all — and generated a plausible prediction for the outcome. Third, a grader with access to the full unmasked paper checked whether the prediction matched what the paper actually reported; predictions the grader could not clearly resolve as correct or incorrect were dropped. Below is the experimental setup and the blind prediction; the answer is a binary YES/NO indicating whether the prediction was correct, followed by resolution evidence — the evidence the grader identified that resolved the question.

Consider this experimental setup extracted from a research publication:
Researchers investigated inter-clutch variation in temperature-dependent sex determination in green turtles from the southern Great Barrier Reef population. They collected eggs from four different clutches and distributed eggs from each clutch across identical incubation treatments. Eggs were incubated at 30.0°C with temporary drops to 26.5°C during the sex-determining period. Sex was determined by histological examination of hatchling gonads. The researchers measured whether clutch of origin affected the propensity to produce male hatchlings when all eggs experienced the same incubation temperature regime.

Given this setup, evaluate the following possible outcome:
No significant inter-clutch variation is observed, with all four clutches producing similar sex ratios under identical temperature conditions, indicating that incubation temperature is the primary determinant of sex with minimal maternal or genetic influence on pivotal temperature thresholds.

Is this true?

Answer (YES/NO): NO